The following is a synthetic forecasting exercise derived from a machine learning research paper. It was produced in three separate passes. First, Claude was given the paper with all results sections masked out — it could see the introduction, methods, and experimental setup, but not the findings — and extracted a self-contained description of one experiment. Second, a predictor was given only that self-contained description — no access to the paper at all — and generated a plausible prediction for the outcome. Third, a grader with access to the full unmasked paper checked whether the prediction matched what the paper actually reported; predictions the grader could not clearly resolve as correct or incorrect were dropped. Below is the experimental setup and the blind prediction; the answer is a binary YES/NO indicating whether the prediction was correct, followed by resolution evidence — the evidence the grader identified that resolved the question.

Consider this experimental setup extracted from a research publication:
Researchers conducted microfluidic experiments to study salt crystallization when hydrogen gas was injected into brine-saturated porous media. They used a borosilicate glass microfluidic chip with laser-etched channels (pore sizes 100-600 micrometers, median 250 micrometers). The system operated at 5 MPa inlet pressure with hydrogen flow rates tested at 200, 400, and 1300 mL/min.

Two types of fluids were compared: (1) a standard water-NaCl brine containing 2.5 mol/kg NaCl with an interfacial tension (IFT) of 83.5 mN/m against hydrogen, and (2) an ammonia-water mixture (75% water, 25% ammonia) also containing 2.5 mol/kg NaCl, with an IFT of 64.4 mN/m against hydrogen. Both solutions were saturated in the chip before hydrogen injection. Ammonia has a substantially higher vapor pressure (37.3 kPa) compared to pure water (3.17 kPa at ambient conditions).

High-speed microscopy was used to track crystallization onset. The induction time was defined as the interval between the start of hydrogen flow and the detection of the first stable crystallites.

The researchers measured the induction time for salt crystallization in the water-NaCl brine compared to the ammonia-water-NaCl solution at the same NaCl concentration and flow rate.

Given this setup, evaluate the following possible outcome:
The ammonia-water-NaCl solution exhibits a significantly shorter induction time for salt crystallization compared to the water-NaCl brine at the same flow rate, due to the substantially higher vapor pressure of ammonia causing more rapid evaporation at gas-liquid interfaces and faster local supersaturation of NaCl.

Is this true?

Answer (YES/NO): YES